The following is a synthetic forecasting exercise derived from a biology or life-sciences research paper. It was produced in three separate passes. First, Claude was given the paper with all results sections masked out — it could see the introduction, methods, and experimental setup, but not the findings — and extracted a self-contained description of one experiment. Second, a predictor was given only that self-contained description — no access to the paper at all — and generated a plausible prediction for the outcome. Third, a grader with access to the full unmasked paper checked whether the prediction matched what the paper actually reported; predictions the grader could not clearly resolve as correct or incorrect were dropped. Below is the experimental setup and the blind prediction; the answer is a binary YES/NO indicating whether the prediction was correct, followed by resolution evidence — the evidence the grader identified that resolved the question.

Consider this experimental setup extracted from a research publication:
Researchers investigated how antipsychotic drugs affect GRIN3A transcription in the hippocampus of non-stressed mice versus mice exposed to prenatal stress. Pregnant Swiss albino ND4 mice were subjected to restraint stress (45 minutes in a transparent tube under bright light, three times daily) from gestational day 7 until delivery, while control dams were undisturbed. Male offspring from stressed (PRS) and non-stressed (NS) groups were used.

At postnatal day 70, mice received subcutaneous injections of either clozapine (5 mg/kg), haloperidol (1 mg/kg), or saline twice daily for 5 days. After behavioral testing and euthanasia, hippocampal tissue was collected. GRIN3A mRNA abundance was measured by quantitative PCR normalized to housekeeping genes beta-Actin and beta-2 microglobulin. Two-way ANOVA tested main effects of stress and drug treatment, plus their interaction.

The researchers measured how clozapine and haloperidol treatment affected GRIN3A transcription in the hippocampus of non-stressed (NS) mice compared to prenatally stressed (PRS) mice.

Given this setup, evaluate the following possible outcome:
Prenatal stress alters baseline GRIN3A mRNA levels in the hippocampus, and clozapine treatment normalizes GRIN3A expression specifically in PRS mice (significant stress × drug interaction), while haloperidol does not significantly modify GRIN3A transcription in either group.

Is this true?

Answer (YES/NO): NO